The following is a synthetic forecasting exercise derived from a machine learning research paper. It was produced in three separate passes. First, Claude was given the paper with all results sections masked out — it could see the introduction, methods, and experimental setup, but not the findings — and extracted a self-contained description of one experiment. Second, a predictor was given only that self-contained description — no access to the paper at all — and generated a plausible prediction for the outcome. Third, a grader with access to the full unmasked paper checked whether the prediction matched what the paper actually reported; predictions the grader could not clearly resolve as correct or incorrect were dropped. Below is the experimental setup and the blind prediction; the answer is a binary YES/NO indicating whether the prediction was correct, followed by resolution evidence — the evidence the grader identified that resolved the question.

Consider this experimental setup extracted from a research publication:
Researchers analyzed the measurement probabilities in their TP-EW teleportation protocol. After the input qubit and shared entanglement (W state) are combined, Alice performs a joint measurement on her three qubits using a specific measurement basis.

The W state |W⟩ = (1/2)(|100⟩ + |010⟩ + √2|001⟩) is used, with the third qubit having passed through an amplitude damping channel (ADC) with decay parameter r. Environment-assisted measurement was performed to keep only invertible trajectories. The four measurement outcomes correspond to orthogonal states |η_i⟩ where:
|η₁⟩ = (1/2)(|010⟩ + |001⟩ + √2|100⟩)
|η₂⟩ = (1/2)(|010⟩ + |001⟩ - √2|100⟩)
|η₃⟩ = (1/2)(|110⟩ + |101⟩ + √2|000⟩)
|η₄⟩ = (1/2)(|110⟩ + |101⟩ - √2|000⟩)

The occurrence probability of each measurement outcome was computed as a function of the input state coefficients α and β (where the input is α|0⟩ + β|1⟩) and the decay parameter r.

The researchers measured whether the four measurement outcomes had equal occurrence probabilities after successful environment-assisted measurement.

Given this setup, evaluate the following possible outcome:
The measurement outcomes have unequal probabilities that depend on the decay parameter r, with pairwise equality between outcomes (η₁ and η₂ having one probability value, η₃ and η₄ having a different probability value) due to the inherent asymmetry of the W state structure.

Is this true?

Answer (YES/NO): YES